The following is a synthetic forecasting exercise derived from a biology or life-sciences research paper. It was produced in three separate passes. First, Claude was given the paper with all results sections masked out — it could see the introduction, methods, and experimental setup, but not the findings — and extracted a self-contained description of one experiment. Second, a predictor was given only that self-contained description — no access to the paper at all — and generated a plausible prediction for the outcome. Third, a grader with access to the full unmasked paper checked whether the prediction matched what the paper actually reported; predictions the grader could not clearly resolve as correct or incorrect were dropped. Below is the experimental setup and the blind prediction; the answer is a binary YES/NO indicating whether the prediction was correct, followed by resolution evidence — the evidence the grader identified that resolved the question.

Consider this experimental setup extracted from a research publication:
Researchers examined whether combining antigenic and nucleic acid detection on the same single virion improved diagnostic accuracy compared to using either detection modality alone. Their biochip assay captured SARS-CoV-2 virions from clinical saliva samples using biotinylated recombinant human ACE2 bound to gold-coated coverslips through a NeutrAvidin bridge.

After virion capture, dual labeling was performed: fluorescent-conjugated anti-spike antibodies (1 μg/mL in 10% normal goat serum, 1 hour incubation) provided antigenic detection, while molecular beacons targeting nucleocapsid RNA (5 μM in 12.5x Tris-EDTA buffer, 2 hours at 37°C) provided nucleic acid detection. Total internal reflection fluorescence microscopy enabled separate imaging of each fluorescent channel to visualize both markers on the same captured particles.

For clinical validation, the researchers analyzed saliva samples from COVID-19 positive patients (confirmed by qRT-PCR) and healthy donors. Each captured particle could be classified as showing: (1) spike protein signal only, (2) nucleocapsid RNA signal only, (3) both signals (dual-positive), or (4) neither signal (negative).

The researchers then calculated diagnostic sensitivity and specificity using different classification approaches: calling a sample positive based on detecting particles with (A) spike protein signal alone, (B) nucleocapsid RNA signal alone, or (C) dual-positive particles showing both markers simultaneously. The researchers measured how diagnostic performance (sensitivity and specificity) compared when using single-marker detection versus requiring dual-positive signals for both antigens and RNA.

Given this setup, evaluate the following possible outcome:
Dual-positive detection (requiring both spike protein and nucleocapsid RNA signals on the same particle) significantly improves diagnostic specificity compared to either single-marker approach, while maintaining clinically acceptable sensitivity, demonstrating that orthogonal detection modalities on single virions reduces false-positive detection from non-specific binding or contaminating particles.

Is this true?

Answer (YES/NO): NO